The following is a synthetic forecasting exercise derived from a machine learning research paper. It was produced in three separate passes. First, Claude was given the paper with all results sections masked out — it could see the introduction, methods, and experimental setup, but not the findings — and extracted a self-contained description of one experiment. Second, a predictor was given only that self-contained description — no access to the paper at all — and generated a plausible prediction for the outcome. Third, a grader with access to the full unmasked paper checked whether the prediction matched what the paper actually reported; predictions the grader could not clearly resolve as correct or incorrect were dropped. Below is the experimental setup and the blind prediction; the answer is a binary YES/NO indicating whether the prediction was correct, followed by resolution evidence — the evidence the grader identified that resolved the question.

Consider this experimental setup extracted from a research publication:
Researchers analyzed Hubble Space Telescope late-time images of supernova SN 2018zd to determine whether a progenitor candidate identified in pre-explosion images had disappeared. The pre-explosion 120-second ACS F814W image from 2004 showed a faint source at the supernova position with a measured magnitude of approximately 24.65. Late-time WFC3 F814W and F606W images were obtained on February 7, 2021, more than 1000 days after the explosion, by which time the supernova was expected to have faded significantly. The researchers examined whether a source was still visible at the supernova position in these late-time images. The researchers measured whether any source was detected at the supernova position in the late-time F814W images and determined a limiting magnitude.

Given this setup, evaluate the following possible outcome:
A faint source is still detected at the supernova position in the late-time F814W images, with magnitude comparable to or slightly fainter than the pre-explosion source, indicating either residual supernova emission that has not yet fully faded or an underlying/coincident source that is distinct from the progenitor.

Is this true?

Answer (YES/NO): NO